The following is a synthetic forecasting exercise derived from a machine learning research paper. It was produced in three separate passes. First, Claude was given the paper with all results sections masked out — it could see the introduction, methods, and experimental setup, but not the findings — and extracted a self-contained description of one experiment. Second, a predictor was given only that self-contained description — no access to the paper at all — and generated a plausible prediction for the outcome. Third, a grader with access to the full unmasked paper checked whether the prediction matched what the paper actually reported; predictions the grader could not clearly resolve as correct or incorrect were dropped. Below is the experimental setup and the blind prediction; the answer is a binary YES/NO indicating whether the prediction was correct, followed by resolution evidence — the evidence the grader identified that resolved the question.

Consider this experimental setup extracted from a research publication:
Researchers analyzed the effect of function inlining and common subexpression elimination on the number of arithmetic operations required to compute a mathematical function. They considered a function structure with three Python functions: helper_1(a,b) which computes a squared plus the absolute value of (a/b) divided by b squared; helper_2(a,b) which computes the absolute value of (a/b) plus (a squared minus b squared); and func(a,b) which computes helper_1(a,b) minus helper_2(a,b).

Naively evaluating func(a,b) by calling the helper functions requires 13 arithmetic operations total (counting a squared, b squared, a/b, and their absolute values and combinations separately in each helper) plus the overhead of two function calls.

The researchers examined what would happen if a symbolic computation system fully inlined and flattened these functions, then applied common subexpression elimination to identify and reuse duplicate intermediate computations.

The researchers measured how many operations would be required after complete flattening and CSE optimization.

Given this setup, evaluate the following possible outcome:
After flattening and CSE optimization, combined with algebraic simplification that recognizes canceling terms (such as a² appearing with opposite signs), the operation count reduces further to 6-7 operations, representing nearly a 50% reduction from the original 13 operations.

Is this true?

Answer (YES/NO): YES